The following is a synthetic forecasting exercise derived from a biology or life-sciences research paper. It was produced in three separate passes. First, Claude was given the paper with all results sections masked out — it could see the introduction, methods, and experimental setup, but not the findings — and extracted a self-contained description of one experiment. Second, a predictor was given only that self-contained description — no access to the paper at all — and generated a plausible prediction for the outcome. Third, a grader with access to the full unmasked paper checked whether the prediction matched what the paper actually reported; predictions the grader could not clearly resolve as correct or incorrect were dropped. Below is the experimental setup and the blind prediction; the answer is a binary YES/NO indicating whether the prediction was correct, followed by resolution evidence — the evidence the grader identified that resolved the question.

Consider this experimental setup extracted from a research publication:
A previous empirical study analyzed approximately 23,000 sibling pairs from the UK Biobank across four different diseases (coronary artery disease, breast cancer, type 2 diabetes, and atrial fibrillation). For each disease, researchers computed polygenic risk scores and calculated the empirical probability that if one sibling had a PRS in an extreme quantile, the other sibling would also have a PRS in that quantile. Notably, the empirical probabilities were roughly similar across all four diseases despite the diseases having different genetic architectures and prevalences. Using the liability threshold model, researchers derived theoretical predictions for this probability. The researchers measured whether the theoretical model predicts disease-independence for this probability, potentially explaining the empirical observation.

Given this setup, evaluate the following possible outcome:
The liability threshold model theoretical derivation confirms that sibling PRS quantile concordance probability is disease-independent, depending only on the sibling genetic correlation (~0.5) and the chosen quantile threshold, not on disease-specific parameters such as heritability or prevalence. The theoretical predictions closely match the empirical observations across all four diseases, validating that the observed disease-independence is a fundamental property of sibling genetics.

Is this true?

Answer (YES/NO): YES